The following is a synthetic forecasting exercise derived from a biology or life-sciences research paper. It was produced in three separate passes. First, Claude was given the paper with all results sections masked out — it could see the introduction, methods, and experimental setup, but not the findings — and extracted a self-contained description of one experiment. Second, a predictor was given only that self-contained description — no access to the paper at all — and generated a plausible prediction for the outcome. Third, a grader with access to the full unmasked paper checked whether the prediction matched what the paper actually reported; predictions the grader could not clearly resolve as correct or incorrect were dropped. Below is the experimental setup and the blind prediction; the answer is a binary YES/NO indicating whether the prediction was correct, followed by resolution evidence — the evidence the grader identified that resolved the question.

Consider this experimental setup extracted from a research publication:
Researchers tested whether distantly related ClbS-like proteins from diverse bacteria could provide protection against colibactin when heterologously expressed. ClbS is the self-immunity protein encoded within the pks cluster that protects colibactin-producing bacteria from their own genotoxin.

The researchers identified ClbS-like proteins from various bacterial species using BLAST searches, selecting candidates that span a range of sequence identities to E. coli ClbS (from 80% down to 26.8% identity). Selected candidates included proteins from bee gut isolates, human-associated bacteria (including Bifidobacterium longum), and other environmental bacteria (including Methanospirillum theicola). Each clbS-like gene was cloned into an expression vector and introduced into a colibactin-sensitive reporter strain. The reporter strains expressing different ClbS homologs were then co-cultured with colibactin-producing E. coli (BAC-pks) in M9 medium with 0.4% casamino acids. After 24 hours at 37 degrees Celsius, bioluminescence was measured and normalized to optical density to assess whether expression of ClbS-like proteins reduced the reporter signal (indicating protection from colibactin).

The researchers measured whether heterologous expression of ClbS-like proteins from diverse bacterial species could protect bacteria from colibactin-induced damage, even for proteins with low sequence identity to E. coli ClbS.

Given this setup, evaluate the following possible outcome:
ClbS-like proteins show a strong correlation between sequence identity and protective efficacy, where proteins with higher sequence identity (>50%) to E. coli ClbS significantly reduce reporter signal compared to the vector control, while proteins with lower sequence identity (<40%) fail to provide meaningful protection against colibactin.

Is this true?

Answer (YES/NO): NO